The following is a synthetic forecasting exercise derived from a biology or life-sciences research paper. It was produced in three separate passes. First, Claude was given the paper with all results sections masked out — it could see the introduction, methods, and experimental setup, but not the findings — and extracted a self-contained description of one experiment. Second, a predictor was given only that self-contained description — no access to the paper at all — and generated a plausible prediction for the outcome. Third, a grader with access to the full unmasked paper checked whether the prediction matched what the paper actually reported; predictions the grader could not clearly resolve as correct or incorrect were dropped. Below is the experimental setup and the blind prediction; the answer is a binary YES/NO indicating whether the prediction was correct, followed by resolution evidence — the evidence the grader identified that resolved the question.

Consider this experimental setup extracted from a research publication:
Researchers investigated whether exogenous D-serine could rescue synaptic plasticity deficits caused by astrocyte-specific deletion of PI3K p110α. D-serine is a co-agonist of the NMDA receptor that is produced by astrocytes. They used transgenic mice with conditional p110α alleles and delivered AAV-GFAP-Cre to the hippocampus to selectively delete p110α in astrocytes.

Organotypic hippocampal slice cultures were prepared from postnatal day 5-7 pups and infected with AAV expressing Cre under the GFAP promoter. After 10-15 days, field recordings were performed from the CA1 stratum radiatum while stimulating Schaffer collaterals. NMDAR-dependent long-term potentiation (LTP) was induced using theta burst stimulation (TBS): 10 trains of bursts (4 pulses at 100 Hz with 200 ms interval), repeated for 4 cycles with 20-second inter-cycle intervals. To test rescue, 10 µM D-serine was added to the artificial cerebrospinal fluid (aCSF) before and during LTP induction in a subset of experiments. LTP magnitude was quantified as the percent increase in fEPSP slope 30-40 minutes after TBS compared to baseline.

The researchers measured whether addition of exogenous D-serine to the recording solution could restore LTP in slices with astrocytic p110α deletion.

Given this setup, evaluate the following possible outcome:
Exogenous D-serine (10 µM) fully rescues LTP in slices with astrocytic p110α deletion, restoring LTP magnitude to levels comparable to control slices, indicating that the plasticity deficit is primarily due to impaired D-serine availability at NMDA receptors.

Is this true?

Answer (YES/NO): YES